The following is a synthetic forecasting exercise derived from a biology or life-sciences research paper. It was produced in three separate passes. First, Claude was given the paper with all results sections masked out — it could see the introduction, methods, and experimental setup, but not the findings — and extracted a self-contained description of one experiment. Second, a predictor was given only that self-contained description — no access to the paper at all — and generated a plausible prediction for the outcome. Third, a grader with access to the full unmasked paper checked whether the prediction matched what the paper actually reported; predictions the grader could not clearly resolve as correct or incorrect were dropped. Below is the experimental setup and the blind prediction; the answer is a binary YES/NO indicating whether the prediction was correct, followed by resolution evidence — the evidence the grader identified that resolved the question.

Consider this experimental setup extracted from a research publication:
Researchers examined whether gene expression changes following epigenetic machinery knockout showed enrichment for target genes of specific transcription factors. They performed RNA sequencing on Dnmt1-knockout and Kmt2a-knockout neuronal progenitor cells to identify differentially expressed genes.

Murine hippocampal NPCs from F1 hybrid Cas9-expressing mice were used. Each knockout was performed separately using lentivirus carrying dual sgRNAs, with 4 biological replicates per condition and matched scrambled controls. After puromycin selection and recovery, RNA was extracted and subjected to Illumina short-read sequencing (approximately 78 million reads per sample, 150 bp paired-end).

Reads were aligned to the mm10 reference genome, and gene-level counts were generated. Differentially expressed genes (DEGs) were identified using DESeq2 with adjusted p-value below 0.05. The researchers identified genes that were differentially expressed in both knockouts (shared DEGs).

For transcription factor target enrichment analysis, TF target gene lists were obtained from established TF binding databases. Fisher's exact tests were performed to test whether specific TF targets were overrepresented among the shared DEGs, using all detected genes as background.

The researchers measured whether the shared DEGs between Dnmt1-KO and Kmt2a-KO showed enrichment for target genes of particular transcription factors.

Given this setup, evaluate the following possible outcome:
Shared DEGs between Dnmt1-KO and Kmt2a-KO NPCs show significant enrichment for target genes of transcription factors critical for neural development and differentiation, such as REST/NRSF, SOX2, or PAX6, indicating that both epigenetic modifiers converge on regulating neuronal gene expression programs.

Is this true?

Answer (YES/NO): NO